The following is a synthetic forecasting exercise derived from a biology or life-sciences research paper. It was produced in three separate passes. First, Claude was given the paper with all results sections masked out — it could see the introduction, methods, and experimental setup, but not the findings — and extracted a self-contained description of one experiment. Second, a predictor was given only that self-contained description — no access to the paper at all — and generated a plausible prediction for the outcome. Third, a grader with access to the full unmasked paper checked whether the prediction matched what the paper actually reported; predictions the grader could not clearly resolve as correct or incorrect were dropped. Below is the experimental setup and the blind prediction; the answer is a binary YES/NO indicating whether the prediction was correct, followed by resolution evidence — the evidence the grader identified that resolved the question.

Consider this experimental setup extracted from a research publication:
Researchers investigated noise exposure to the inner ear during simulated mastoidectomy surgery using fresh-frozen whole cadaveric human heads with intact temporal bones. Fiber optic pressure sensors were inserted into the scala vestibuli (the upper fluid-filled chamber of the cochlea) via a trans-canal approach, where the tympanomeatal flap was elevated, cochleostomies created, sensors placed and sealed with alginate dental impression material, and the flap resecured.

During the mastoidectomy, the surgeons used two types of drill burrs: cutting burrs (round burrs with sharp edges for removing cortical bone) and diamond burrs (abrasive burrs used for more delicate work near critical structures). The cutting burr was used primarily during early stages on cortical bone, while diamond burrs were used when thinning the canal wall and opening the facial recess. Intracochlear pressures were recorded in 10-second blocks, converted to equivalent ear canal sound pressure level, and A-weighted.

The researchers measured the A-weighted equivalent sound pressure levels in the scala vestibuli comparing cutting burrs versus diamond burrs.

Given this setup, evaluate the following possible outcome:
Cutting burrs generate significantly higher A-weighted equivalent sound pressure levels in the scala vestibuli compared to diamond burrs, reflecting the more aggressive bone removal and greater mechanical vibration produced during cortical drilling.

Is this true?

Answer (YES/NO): YES